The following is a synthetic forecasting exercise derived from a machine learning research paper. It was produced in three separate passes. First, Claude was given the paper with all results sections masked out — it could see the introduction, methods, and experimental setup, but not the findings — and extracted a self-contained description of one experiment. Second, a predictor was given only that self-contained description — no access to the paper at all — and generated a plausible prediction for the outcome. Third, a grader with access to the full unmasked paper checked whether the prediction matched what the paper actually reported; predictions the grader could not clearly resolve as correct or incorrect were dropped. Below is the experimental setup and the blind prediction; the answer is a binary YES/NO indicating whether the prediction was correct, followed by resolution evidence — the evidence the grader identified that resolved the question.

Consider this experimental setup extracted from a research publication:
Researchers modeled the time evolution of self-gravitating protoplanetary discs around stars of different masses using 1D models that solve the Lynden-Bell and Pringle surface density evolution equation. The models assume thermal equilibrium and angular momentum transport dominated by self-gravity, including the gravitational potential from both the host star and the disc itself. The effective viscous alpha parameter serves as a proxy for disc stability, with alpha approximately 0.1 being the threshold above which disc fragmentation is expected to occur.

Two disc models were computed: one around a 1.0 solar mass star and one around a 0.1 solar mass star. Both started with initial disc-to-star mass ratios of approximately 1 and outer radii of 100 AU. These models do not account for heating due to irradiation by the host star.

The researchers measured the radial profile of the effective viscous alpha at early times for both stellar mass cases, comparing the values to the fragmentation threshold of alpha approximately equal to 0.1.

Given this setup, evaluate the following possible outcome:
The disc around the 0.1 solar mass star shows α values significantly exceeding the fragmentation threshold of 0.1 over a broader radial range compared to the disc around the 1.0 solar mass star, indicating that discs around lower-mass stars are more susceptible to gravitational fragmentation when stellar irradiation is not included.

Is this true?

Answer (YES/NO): NO